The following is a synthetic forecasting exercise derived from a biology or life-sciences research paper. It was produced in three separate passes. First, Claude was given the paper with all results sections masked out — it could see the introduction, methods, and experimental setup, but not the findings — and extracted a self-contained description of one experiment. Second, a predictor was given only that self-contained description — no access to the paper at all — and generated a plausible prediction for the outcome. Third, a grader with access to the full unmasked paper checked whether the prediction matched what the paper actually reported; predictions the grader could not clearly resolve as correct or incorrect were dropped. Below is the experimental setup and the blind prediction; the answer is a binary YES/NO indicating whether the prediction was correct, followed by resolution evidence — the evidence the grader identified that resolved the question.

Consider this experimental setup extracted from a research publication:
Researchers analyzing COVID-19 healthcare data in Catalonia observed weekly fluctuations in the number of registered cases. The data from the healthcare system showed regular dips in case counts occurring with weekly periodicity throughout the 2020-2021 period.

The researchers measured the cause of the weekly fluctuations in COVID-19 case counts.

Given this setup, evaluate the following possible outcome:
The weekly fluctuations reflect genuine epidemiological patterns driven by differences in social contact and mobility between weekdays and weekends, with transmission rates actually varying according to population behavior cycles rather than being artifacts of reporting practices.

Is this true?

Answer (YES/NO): NO